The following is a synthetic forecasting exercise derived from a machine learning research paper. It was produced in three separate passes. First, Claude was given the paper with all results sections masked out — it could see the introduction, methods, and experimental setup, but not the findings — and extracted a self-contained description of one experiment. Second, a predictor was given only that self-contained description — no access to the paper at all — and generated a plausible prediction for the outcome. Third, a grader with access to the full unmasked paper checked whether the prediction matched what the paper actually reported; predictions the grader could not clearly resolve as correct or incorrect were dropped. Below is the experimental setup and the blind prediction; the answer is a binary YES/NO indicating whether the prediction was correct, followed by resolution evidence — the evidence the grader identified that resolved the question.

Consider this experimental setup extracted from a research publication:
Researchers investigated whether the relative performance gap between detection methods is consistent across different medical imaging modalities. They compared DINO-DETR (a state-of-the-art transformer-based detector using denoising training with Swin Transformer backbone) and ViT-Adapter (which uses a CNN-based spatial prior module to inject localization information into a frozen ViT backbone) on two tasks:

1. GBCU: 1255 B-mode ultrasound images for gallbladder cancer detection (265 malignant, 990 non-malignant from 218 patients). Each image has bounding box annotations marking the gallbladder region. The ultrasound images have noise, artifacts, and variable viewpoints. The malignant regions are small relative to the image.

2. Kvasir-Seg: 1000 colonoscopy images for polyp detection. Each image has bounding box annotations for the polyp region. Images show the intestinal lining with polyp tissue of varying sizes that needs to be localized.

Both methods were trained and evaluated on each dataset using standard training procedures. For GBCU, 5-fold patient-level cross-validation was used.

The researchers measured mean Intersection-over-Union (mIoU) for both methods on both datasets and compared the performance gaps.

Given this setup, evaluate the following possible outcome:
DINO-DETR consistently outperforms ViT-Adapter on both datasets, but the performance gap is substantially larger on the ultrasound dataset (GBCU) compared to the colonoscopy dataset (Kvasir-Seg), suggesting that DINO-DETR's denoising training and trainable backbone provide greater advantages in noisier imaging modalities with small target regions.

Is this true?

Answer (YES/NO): NO